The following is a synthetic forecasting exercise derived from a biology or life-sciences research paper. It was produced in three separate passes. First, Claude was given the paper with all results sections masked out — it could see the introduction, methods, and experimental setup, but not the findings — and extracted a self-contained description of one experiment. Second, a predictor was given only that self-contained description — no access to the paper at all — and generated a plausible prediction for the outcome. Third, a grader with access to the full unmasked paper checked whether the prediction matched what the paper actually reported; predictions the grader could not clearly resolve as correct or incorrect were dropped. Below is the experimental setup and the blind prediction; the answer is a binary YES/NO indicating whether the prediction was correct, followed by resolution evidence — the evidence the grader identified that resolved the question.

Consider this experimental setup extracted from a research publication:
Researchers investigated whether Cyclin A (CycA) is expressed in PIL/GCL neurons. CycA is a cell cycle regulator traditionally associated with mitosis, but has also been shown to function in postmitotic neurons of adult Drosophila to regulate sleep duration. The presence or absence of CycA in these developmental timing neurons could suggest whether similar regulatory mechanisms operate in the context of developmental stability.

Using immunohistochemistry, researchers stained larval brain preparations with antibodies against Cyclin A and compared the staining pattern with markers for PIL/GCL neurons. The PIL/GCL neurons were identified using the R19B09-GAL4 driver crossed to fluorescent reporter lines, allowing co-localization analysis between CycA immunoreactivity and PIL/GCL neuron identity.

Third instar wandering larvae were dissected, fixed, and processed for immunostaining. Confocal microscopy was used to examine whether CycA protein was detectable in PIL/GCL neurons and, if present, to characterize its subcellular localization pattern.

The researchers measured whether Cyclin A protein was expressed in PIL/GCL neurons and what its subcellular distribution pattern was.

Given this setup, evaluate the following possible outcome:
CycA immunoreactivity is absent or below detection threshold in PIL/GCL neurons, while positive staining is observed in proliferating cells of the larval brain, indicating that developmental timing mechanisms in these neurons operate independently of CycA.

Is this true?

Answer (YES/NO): NO